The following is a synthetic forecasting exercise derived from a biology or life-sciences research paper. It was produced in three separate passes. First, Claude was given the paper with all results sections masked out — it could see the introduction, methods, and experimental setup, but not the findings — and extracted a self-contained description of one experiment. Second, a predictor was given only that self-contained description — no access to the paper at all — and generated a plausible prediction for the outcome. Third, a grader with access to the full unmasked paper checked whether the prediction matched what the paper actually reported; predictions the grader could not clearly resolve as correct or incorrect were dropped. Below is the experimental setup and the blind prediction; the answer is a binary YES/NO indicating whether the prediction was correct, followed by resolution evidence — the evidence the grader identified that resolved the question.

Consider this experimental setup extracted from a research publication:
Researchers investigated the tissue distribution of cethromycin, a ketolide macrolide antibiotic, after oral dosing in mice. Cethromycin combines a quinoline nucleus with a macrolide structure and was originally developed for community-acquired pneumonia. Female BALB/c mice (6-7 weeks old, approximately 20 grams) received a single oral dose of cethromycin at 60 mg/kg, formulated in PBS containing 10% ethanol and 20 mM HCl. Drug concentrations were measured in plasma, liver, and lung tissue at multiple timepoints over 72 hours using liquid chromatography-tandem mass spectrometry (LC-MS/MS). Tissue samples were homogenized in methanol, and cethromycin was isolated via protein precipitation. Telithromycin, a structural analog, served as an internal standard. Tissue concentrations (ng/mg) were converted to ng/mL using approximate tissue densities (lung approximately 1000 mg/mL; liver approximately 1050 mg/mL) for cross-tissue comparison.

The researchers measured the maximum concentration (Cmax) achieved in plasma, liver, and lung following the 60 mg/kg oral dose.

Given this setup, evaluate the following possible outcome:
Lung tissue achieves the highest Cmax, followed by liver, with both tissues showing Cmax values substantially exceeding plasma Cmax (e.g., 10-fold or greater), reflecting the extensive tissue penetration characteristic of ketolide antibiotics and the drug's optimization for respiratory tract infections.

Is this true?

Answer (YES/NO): NO